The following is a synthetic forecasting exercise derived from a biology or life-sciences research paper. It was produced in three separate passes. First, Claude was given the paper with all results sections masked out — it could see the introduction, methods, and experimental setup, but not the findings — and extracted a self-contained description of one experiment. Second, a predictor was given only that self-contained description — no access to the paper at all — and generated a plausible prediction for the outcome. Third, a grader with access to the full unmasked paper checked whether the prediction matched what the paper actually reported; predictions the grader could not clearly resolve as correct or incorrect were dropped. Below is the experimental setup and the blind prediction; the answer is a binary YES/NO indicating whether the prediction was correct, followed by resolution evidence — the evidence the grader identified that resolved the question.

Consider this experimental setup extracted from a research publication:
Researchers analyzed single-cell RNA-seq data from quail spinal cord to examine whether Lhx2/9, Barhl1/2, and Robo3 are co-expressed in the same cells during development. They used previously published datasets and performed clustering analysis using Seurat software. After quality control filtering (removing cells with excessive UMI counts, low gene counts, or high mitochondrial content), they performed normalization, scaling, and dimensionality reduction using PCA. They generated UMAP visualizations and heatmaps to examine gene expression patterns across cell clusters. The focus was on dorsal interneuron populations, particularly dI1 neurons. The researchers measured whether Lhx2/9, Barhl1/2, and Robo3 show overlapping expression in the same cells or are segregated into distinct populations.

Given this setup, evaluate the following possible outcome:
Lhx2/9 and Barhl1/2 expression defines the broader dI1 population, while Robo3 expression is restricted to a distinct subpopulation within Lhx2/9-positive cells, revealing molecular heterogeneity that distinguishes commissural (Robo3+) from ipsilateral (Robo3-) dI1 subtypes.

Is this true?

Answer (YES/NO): NO